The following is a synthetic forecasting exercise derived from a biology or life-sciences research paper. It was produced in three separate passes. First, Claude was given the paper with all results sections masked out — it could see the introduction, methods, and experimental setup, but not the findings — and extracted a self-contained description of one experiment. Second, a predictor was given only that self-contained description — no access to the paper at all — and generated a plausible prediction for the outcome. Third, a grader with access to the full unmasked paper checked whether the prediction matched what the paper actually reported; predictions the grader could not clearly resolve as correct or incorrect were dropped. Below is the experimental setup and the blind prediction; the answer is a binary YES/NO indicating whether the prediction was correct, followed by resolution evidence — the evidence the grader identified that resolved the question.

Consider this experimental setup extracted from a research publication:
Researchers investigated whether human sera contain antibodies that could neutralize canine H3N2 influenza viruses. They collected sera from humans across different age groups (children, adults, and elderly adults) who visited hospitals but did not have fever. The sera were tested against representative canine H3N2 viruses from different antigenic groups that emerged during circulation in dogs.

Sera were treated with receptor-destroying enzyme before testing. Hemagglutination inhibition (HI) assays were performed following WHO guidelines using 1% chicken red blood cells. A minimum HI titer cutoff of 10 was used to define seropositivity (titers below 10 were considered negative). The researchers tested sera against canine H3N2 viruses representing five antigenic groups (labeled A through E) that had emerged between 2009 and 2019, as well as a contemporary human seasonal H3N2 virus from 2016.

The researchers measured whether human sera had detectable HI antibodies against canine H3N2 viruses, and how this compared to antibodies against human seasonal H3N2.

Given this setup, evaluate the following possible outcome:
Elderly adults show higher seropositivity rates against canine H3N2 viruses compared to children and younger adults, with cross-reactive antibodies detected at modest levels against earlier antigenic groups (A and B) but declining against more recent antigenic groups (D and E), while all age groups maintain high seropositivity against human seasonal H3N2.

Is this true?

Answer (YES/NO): NO